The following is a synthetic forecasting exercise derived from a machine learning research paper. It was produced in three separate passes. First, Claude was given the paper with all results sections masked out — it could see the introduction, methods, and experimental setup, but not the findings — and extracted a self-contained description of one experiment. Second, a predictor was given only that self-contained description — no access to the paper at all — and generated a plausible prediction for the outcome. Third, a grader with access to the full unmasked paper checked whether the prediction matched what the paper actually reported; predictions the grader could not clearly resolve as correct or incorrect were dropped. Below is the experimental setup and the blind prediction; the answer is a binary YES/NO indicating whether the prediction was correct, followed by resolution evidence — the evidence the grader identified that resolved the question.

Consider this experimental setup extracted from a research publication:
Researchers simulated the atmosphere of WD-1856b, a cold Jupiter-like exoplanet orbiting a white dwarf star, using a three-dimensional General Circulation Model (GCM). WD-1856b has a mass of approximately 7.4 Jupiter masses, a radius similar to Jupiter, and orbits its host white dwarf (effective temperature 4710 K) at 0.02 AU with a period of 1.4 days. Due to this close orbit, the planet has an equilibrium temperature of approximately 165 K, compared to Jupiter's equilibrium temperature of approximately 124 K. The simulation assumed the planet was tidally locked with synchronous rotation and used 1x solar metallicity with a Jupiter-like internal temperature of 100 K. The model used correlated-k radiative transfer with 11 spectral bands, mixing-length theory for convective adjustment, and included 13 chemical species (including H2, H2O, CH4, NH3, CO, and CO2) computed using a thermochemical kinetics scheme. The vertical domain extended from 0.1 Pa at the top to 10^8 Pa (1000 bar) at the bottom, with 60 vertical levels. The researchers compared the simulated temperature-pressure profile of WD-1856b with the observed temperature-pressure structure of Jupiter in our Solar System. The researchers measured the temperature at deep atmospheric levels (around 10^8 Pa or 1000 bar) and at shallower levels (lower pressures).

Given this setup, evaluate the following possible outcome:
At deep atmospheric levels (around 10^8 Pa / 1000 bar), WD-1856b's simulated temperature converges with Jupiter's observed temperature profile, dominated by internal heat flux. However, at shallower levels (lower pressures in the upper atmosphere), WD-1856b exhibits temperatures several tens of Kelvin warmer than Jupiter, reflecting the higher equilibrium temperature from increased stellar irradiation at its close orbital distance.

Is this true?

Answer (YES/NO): YES